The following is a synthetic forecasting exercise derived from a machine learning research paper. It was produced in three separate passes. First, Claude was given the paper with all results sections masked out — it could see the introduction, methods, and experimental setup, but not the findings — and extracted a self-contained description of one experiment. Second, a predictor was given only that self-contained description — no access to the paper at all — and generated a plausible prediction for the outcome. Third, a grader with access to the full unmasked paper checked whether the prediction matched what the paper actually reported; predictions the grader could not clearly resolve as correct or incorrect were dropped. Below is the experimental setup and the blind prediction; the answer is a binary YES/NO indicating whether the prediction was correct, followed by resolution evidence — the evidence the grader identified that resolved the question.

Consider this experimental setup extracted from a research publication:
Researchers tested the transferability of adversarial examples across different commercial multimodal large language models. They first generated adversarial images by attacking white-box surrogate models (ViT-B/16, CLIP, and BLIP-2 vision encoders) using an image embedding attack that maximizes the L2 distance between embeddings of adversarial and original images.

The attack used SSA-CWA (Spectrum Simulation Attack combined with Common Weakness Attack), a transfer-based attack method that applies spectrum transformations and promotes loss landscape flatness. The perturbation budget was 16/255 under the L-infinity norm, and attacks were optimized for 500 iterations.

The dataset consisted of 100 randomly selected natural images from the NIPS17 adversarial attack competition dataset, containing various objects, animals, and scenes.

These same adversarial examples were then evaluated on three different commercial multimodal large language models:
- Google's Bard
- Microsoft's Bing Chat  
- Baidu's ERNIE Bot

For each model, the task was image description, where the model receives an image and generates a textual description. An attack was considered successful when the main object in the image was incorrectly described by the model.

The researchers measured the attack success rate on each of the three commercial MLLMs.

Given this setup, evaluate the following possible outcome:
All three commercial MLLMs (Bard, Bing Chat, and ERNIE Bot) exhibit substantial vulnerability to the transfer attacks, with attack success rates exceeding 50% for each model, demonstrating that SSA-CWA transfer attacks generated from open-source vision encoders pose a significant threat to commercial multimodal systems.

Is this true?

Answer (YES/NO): NO